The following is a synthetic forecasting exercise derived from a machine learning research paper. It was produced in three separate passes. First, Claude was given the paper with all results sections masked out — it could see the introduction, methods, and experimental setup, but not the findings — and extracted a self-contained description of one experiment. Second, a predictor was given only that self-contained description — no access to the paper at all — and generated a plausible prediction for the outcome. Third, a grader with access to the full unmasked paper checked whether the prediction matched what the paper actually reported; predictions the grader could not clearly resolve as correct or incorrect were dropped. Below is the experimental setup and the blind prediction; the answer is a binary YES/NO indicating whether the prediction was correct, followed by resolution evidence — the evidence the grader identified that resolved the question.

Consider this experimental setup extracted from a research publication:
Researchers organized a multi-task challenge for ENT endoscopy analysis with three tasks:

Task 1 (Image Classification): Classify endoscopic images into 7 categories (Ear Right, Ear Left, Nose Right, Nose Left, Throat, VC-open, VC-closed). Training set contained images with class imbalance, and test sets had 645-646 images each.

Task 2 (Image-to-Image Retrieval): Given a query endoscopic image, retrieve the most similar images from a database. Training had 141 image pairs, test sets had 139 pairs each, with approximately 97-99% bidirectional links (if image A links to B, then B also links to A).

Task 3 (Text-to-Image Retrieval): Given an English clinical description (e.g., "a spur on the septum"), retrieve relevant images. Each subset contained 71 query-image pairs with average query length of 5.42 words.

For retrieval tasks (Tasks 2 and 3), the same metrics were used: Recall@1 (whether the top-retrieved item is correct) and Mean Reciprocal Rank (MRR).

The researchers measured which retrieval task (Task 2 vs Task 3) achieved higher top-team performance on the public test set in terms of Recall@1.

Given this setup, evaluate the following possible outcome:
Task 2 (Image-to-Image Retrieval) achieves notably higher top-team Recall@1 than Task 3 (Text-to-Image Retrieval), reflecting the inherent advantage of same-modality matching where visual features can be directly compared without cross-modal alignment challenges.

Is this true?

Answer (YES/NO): NO